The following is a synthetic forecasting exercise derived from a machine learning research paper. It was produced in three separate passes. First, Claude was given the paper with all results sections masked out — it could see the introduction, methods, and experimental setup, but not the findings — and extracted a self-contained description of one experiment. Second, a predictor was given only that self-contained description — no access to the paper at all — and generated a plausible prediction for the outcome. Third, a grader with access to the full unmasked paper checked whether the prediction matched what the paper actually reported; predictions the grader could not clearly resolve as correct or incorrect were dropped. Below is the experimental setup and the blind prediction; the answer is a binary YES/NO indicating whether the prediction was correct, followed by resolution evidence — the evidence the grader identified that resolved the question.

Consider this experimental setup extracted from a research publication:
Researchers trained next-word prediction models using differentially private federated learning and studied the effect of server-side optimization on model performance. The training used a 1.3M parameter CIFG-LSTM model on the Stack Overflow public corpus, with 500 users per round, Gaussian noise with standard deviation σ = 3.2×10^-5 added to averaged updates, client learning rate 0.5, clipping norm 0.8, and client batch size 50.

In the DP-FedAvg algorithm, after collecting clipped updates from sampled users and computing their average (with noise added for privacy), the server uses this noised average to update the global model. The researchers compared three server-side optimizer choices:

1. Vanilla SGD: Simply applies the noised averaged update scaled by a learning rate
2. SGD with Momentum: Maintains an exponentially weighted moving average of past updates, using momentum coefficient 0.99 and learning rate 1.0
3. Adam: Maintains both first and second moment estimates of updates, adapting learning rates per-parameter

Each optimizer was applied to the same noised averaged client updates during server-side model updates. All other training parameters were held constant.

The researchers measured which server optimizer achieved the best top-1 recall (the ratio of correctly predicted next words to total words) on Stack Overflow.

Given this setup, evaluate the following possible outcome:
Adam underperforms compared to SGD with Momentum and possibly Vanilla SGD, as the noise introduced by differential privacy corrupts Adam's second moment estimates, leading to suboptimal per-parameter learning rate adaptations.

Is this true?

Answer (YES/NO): NO